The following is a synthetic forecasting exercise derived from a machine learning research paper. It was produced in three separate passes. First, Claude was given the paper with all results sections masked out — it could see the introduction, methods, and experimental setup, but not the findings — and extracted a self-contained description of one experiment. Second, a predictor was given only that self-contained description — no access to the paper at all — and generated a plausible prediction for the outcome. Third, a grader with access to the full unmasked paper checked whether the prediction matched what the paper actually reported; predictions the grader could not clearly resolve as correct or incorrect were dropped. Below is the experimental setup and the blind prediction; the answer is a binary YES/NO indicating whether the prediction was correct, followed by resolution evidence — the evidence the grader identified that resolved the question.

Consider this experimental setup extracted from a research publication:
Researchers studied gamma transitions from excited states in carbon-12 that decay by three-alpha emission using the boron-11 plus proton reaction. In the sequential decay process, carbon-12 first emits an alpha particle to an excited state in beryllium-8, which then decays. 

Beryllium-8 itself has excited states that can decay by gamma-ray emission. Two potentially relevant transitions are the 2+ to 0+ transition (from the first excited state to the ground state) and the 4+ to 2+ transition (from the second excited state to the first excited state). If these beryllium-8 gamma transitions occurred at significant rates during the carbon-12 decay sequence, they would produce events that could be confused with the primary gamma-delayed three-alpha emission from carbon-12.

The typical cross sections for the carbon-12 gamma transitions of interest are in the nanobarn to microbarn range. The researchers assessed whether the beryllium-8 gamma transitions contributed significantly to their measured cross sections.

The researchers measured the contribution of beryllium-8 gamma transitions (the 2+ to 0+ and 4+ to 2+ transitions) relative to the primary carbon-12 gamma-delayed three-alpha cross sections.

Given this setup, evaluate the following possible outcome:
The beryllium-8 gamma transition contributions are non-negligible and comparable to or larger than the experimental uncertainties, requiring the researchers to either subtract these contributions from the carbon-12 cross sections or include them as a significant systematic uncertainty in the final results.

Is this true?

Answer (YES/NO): NO